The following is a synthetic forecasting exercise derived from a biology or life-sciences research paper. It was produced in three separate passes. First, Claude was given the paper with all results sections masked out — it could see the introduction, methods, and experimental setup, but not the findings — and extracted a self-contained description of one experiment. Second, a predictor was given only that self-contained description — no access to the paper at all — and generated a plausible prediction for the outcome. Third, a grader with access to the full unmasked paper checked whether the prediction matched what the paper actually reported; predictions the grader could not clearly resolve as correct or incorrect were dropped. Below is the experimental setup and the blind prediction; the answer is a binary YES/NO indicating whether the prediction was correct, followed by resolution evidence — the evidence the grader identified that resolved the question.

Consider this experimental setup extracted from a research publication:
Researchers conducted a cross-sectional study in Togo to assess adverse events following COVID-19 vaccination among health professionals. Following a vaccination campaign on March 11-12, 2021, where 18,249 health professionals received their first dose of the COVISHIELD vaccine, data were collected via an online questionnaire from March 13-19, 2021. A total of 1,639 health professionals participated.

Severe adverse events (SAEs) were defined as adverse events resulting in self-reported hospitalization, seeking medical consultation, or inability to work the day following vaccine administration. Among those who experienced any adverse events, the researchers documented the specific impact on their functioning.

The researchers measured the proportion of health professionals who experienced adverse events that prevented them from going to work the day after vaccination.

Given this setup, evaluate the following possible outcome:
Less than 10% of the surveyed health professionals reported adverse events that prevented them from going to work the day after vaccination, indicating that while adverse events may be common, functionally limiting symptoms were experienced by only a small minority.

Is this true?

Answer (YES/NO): NO